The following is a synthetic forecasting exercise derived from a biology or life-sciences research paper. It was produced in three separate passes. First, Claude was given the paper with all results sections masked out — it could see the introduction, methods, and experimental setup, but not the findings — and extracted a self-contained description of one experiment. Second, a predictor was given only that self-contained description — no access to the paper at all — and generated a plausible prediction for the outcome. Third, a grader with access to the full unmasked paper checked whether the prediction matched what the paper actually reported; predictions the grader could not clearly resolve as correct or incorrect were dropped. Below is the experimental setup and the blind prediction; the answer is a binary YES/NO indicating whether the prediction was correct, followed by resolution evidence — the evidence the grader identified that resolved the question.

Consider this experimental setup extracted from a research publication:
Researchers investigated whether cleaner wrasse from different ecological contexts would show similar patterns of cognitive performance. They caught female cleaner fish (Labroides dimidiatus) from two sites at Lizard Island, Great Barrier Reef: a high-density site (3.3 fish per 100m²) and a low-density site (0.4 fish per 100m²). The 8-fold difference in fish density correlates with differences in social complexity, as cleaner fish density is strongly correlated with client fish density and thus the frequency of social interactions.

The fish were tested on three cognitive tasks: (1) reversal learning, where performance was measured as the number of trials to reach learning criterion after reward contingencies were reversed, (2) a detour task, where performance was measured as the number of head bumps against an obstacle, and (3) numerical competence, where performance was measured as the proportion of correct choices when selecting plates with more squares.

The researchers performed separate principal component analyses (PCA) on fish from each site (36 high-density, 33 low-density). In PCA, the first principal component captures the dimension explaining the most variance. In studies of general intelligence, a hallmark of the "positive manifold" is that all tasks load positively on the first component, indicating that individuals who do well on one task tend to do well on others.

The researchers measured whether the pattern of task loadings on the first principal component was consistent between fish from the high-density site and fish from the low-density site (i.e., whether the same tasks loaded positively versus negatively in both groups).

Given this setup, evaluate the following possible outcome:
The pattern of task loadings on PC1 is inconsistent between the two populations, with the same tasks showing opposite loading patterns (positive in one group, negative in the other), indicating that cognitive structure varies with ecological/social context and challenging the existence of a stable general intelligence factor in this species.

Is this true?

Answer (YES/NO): YES